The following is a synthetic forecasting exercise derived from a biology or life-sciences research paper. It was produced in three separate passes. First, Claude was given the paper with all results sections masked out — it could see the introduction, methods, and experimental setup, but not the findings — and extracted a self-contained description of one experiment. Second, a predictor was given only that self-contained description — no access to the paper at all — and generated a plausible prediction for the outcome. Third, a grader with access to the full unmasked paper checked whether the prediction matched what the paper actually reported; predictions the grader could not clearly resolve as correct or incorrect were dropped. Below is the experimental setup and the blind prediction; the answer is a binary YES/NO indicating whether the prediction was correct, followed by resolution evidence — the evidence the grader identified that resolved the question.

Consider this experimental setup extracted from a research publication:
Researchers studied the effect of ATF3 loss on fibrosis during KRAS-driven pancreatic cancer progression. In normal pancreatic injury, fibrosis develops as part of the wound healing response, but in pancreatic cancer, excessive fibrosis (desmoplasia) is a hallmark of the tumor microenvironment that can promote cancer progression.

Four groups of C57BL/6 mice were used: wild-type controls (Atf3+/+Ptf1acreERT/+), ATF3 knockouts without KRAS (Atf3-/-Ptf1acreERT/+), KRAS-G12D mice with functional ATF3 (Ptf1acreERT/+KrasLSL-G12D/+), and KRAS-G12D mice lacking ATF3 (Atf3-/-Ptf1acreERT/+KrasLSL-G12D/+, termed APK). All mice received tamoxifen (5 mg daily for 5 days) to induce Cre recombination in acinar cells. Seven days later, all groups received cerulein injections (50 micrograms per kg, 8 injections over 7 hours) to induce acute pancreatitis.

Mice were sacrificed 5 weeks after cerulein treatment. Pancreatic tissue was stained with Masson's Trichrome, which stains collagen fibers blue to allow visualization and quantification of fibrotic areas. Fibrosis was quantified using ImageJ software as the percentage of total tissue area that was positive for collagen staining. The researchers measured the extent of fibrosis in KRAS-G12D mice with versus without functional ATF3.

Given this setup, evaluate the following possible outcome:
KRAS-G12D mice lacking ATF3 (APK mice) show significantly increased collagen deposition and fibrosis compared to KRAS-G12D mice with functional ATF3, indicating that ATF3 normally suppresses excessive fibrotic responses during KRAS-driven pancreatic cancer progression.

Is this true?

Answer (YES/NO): NO